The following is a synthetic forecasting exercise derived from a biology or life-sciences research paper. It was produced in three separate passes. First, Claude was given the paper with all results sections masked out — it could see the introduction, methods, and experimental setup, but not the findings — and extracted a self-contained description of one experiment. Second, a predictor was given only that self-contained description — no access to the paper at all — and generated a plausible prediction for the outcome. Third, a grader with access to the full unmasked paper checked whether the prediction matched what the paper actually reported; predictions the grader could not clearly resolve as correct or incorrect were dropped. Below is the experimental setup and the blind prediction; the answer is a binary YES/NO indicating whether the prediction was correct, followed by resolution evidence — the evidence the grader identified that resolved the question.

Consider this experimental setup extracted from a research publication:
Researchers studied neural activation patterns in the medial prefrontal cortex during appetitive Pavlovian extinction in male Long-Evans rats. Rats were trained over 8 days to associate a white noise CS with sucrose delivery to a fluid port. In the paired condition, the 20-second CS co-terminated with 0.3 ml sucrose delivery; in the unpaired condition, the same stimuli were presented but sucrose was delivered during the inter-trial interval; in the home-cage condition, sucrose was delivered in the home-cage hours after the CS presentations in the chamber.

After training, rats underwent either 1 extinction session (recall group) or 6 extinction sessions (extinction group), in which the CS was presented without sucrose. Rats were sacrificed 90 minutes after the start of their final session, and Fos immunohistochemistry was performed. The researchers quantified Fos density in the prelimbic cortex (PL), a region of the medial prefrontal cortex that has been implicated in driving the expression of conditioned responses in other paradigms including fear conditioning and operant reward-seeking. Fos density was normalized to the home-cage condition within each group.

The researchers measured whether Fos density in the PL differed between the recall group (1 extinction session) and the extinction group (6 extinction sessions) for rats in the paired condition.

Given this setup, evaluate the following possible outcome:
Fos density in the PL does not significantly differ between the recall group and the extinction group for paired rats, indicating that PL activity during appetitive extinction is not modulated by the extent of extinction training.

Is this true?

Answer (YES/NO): NO